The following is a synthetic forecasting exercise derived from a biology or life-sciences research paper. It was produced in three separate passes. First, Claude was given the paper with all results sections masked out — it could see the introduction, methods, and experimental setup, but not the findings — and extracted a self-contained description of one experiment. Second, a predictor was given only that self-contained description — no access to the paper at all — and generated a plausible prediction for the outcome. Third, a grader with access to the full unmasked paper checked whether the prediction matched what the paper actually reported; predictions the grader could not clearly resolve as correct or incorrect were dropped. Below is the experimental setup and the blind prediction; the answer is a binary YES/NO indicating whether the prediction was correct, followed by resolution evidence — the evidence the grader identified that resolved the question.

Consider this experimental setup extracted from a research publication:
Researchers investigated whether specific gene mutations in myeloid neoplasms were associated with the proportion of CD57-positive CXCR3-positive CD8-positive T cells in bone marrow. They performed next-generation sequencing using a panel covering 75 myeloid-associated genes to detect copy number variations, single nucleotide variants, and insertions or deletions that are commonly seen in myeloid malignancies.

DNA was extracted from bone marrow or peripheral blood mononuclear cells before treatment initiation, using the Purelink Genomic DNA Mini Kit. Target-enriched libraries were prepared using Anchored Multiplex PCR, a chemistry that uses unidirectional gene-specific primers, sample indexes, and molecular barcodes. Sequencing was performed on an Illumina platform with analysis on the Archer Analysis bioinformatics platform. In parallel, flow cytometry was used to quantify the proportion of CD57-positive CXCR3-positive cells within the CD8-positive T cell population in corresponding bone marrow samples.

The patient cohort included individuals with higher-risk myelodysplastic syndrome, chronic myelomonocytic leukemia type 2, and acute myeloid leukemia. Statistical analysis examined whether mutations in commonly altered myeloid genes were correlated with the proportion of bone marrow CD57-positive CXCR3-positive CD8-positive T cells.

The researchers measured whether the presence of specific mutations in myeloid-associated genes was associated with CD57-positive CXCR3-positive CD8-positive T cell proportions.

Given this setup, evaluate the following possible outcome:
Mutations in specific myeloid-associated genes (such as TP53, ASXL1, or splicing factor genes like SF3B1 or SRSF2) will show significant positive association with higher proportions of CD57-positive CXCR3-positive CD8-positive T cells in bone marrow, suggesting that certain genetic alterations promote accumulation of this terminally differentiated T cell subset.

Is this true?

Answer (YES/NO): NO